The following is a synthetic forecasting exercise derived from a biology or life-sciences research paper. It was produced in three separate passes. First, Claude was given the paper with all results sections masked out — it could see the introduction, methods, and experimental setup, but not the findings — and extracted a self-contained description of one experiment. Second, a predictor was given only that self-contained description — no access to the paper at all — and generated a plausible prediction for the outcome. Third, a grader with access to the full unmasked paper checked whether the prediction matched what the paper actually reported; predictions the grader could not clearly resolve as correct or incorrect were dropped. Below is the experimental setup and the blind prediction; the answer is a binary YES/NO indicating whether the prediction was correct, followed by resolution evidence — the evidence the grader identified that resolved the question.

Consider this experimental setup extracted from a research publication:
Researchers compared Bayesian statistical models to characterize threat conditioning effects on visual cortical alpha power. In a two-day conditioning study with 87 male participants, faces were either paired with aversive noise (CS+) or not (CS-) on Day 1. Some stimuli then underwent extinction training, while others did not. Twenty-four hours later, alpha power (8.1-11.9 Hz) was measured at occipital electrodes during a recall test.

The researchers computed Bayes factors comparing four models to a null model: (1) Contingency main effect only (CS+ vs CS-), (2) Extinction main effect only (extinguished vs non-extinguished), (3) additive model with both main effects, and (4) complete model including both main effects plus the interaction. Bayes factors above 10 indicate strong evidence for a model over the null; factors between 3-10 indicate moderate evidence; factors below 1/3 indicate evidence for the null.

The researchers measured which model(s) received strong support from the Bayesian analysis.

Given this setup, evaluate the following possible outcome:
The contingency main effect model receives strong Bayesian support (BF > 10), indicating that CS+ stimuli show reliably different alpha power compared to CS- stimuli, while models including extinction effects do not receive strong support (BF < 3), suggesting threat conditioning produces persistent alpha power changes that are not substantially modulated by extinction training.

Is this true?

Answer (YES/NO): YES